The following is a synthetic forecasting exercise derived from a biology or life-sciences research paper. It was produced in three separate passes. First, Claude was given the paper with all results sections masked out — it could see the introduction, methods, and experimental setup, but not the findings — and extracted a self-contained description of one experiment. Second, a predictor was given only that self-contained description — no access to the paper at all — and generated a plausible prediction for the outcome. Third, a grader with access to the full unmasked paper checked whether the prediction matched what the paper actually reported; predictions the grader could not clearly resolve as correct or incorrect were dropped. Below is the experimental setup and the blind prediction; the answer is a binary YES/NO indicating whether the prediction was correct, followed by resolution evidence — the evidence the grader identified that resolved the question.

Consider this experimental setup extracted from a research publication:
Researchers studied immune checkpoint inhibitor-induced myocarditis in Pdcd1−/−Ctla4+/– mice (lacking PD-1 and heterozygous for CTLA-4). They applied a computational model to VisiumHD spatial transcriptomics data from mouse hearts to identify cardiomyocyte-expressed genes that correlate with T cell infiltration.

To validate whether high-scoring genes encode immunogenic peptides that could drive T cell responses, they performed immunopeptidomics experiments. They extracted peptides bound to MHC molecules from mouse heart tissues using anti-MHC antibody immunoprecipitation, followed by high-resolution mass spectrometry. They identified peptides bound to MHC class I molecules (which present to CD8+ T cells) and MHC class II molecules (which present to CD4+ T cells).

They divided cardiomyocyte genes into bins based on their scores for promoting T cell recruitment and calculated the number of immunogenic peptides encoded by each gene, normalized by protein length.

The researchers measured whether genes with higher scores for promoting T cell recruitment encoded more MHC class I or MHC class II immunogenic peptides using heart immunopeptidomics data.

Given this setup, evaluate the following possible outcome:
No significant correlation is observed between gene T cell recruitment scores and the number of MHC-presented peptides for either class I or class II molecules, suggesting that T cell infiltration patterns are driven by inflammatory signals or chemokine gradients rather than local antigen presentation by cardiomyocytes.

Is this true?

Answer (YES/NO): NO